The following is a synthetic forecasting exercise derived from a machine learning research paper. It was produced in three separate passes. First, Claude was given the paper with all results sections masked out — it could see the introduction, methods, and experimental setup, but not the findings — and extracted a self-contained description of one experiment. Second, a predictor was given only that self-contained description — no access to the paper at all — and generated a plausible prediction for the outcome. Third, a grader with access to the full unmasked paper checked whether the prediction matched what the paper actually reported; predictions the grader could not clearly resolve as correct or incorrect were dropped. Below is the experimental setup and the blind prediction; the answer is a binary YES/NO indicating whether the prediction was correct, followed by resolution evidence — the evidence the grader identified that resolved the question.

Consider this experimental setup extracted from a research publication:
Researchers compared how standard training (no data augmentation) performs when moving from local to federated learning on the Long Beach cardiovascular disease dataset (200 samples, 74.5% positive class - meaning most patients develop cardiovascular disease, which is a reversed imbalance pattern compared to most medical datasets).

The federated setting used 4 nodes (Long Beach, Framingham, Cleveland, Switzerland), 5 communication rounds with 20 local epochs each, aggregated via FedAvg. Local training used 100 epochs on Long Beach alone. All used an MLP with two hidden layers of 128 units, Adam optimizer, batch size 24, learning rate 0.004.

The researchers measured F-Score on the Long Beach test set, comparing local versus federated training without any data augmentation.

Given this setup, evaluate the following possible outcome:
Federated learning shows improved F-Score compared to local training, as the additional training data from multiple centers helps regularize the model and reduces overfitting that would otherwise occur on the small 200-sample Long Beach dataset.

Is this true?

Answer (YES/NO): NO